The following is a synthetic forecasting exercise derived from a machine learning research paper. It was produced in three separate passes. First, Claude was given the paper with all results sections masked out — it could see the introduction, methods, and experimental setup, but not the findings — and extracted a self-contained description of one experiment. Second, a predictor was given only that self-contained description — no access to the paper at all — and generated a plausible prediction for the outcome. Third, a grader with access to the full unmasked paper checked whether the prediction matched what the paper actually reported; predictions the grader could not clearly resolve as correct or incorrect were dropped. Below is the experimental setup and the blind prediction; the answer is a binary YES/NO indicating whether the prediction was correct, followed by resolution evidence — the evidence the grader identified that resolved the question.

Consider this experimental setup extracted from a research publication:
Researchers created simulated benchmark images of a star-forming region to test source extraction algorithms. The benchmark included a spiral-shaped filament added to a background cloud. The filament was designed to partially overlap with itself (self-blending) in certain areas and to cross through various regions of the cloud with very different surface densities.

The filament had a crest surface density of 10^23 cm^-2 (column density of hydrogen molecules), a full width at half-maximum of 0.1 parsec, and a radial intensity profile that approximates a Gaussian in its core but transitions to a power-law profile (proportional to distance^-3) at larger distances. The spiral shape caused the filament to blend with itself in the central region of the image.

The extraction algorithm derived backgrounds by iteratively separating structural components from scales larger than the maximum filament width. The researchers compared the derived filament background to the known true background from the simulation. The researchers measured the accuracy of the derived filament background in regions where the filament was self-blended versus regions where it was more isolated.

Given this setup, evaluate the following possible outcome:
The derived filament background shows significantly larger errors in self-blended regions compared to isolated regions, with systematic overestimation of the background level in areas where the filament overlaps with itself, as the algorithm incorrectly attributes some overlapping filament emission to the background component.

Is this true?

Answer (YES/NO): NO